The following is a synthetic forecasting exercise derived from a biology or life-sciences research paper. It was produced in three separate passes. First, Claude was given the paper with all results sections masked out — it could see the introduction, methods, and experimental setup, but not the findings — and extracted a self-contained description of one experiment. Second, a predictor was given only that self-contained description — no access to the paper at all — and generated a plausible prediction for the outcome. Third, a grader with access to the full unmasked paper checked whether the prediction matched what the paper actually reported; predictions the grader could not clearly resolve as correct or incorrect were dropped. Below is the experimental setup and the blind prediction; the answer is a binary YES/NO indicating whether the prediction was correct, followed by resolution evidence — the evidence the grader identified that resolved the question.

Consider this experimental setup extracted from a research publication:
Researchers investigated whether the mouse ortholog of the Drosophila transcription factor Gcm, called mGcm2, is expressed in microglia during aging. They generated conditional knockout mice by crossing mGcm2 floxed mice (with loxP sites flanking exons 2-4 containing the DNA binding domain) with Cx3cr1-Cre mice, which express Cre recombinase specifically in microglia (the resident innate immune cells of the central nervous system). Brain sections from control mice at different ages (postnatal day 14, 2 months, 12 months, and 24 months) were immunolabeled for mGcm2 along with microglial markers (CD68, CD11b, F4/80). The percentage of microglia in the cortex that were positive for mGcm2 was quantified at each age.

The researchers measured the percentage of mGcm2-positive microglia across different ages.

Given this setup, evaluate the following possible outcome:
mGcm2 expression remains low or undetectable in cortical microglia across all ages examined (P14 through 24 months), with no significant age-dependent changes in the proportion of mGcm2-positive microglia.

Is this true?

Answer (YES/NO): NO